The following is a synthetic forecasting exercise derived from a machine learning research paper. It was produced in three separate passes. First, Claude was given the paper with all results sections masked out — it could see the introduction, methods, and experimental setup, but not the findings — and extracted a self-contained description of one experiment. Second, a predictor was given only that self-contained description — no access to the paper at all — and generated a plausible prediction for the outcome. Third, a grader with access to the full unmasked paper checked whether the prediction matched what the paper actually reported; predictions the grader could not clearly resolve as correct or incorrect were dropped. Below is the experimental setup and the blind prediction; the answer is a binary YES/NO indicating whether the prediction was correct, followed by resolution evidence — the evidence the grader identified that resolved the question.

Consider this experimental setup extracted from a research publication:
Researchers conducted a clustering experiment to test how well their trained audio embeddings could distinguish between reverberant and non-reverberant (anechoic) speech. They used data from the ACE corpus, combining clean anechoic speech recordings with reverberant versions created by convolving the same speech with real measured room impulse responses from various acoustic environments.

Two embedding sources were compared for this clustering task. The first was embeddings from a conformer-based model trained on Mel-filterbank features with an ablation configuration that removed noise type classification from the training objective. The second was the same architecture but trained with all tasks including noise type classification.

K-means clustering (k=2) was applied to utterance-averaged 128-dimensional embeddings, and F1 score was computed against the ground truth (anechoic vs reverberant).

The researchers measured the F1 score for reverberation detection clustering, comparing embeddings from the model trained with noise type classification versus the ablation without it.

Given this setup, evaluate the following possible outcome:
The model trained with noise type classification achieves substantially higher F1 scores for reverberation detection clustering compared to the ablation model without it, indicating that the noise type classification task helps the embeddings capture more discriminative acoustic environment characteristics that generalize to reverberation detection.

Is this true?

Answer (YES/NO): NO